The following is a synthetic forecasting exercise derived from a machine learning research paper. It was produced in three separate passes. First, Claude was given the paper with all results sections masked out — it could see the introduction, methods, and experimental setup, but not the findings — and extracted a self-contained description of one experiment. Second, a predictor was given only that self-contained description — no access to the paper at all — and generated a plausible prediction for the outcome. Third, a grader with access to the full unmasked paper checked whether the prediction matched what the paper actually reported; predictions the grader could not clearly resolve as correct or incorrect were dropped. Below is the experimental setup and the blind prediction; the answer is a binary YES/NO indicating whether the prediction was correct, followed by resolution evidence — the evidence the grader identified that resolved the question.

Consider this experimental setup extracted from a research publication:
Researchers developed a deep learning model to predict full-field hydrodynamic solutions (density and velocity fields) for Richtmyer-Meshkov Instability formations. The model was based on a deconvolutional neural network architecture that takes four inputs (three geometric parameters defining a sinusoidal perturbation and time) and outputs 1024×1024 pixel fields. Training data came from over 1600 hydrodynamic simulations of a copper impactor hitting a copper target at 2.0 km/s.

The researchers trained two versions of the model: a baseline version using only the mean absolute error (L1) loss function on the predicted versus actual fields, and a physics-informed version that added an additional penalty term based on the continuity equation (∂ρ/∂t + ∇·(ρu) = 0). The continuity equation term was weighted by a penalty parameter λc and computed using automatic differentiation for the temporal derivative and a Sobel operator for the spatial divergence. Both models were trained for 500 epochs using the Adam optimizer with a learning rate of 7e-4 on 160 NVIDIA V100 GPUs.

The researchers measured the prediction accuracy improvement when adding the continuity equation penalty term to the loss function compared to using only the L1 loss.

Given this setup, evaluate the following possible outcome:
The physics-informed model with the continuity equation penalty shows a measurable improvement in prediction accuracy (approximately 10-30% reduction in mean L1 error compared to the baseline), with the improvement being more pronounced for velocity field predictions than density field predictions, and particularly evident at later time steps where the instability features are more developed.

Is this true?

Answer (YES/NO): NO